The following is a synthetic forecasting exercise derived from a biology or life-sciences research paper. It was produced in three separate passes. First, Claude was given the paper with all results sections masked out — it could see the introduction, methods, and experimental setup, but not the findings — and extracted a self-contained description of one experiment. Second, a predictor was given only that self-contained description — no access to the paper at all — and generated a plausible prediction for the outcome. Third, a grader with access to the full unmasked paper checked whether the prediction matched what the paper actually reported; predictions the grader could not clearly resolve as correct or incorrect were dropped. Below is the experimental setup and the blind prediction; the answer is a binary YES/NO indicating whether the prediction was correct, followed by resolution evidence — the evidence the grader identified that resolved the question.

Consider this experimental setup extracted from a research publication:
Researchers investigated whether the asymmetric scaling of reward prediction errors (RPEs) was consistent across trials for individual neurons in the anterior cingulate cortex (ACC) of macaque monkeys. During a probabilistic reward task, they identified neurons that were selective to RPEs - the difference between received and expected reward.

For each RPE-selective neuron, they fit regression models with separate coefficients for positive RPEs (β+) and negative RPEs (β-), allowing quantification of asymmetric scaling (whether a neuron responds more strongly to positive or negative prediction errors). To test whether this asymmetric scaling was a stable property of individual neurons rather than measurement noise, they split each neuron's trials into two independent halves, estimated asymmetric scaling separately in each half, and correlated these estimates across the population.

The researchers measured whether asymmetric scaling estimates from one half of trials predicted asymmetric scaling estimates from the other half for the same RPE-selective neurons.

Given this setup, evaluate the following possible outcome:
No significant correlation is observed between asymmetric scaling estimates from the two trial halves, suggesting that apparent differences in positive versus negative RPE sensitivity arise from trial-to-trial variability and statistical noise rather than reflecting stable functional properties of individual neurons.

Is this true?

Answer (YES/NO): NO